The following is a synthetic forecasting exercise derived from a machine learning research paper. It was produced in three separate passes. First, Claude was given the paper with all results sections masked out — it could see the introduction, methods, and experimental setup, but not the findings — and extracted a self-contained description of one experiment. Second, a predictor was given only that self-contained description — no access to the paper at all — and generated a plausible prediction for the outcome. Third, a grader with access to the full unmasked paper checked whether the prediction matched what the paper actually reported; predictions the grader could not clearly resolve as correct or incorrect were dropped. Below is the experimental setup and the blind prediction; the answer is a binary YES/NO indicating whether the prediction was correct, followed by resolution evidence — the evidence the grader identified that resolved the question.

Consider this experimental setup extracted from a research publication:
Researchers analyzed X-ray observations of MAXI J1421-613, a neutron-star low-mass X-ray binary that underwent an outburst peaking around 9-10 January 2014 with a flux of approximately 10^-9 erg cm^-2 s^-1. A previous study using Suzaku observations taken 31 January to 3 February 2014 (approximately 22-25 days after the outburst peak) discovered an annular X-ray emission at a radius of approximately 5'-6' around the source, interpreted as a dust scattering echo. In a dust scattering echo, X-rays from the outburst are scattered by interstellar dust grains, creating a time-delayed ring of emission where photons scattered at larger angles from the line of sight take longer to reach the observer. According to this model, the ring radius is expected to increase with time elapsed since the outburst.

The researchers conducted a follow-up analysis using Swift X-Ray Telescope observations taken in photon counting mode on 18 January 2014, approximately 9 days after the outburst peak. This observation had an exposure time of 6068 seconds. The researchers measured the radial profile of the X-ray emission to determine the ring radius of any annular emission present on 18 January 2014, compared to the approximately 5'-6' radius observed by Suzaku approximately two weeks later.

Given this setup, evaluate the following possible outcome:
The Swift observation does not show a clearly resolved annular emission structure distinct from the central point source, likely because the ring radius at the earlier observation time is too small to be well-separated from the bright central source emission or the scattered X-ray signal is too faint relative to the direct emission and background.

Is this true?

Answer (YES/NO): NO